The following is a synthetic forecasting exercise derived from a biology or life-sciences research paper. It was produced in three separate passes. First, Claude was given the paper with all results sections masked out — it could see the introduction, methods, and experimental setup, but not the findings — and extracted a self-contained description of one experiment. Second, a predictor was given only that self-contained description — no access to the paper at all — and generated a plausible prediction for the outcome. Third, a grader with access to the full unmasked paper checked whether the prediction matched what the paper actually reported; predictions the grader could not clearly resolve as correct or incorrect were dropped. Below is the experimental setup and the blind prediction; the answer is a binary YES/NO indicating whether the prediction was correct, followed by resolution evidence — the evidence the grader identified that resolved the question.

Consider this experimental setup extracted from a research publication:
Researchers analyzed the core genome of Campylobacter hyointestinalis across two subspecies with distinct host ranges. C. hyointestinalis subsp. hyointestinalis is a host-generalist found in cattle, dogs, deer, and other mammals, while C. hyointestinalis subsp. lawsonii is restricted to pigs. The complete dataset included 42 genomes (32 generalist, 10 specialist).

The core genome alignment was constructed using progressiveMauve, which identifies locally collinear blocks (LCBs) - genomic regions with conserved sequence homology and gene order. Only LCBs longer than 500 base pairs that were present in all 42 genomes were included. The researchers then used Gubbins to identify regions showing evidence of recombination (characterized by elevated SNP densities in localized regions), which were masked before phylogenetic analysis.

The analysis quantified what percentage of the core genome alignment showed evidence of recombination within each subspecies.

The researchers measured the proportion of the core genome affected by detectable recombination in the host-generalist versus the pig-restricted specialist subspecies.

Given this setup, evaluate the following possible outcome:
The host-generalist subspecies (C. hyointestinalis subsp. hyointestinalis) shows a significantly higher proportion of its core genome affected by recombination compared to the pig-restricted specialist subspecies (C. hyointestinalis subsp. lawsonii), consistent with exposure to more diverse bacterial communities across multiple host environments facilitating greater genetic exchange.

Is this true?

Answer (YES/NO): YES